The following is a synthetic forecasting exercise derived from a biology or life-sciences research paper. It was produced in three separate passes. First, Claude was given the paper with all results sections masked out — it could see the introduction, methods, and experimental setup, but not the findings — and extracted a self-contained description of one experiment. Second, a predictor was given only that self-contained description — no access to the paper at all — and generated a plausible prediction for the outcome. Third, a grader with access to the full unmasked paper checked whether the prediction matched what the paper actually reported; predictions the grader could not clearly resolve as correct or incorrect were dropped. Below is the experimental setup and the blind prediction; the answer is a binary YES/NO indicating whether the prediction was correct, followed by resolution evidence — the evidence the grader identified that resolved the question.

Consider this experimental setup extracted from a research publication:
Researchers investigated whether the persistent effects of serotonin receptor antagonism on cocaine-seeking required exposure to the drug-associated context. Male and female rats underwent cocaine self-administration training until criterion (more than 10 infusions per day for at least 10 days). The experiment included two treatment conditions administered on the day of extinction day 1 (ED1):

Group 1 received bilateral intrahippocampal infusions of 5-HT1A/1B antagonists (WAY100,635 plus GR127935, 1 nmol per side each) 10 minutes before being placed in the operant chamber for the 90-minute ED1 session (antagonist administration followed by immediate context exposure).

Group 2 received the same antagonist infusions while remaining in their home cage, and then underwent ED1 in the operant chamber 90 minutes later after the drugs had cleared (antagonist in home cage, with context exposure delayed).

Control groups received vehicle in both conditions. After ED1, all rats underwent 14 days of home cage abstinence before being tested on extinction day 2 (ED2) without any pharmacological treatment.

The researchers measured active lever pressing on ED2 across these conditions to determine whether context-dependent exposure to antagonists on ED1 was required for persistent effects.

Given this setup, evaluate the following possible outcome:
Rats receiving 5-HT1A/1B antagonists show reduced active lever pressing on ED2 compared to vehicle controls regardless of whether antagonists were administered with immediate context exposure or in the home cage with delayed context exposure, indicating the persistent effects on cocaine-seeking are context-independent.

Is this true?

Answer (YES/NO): NO